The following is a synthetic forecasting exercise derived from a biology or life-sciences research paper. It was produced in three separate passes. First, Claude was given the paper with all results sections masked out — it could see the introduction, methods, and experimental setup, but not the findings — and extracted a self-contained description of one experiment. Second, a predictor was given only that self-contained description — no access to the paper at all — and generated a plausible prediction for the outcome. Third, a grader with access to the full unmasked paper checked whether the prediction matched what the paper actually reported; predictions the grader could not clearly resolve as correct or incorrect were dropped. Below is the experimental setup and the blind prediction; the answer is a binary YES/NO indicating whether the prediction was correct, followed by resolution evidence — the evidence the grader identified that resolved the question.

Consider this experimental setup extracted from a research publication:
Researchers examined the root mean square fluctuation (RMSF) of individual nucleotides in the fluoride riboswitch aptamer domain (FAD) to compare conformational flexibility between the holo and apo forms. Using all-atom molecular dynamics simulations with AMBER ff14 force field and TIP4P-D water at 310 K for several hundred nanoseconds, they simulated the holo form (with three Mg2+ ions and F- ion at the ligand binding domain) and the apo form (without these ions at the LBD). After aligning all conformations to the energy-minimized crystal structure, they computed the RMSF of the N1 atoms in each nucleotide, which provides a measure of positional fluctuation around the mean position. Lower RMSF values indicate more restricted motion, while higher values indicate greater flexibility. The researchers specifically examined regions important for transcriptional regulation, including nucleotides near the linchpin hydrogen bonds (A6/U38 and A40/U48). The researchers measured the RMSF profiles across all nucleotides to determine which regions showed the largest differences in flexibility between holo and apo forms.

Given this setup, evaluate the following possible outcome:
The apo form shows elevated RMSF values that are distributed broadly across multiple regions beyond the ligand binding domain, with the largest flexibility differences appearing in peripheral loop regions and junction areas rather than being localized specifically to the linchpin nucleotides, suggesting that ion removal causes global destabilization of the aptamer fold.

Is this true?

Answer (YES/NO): NO